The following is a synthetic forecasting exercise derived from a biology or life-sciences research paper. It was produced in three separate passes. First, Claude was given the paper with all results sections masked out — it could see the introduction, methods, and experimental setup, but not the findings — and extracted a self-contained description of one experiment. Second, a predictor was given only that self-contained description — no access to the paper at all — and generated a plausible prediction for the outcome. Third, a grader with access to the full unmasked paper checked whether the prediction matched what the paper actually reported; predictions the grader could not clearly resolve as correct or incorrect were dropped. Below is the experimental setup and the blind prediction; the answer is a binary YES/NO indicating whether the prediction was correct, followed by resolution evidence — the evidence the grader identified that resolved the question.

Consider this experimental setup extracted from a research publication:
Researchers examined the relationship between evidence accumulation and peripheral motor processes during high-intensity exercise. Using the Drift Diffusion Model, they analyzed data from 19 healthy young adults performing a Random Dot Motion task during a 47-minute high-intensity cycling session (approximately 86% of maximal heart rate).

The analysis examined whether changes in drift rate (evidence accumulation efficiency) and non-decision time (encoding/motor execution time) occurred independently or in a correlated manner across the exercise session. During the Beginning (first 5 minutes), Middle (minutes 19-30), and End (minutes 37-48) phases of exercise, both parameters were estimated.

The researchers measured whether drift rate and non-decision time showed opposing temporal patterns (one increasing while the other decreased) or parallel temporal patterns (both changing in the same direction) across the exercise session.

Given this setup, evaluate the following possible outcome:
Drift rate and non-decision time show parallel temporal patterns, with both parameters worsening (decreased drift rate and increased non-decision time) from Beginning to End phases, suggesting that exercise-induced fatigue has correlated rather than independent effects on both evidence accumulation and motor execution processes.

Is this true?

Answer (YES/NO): NO